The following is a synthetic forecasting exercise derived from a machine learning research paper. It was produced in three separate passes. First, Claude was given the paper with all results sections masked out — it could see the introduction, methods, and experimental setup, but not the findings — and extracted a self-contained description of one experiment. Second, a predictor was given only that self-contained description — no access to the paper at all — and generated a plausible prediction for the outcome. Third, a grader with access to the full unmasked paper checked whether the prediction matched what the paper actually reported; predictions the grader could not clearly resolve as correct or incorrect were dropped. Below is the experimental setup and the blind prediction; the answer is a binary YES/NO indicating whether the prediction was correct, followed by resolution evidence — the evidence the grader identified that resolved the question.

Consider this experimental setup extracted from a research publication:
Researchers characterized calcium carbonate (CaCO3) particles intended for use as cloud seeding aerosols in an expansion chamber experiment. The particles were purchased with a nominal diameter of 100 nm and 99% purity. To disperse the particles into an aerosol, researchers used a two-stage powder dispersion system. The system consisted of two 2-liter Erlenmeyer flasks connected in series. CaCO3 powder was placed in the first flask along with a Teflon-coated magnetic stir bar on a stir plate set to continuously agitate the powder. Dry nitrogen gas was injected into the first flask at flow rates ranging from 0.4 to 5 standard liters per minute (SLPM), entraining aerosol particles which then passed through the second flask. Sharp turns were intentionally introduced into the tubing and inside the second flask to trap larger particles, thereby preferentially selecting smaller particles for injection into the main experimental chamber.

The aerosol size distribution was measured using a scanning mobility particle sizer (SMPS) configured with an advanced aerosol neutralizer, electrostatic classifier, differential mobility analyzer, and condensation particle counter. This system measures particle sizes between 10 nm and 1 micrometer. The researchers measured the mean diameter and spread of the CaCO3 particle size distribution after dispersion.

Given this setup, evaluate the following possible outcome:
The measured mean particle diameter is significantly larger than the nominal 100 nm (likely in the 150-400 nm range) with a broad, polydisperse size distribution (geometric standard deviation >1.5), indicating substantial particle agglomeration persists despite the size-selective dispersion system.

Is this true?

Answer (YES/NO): YES